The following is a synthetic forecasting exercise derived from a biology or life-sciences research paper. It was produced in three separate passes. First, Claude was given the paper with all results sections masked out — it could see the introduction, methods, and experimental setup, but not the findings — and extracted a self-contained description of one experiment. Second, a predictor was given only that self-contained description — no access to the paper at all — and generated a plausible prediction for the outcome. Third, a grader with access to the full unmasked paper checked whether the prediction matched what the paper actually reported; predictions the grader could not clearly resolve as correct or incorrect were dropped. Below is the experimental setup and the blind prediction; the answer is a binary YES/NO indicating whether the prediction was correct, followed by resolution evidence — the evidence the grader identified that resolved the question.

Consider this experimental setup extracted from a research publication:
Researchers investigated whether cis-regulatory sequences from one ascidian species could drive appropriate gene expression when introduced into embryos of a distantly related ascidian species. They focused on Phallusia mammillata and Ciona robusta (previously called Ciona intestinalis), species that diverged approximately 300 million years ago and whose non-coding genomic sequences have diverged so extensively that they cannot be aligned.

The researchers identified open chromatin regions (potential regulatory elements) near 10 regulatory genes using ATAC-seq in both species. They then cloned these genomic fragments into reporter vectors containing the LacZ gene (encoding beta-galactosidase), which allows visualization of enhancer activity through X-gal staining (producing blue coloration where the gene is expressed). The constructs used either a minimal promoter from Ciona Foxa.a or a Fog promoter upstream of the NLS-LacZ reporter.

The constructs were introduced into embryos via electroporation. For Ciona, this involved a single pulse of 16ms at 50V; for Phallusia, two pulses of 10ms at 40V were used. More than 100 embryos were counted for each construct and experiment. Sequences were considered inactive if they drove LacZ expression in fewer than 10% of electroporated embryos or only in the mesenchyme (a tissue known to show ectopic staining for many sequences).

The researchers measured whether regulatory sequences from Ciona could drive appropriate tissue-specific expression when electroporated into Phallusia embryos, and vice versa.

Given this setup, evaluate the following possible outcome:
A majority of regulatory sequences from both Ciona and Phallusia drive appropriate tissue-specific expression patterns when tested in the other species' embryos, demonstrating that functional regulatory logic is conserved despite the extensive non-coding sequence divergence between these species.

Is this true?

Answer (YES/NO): YES